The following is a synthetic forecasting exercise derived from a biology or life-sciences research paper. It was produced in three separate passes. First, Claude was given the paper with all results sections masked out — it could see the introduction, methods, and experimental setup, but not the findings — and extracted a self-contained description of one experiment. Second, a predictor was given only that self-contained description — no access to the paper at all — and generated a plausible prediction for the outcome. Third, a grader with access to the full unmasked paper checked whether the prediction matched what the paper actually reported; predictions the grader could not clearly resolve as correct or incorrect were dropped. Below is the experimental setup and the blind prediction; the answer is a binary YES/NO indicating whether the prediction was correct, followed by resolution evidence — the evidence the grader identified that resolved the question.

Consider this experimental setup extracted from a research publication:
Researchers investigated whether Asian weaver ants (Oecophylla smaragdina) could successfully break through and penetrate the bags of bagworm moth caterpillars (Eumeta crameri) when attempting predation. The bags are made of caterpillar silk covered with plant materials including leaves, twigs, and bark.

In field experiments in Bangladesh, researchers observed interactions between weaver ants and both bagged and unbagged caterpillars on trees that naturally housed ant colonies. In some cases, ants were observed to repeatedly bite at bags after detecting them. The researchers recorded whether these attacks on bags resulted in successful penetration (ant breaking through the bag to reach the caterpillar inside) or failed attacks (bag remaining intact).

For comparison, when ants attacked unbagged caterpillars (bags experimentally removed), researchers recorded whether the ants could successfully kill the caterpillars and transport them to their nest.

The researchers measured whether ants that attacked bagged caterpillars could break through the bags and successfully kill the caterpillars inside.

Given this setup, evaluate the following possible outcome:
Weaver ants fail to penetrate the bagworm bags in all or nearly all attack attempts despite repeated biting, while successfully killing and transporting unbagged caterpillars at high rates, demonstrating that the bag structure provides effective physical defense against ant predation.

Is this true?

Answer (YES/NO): YES